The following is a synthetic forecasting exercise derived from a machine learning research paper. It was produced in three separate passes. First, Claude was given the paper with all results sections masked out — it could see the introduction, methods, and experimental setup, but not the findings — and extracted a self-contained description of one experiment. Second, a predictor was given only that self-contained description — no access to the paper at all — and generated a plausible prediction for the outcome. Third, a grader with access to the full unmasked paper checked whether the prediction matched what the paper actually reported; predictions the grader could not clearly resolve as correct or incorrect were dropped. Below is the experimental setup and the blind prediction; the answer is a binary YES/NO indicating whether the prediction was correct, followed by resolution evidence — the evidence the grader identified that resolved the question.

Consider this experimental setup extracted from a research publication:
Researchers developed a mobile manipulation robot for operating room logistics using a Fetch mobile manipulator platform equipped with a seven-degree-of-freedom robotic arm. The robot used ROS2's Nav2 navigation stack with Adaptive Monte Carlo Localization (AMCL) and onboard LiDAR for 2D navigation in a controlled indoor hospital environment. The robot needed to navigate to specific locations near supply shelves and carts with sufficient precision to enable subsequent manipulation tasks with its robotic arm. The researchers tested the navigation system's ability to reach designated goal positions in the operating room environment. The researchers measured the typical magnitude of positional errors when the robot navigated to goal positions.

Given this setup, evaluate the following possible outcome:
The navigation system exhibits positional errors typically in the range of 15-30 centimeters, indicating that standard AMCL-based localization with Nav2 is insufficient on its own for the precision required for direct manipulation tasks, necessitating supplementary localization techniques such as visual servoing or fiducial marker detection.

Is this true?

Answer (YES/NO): NO